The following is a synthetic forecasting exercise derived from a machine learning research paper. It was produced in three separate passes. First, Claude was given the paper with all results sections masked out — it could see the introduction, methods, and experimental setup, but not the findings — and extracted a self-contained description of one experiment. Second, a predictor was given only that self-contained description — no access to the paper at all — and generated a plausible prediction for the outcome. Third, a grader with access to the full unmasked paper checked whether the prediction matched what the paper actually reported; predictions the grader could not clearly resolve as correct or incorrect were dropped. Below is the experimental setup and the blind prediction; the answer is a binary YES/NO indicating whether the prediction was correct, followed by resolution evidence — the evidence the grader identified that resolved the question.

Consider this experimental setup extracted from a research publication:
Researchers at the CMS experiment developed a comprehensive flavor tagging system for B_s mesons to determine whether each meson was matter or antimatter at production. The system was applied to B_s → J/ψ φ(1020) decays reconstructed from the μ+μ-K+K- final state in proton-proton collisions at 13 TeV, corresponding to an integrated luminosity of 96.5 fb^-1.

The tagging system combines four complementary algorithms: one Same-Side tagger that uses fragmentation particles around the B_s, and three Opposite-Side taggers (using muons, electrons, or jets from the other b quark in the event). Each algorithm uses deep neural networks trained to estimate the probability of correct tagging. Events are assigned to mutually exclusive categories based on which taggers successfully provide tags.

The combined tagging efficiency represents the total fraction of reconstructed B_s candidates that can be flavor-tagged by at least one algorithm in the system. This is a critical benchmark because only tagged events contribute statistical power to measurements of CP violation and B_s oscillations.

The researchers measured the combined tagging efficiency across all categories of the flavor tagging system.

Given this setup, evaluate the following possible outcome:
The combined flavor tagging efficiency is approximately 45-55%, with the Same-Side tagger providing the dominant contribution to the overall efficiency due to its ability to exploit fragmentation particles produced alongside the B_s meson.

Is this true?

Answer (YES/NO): NO